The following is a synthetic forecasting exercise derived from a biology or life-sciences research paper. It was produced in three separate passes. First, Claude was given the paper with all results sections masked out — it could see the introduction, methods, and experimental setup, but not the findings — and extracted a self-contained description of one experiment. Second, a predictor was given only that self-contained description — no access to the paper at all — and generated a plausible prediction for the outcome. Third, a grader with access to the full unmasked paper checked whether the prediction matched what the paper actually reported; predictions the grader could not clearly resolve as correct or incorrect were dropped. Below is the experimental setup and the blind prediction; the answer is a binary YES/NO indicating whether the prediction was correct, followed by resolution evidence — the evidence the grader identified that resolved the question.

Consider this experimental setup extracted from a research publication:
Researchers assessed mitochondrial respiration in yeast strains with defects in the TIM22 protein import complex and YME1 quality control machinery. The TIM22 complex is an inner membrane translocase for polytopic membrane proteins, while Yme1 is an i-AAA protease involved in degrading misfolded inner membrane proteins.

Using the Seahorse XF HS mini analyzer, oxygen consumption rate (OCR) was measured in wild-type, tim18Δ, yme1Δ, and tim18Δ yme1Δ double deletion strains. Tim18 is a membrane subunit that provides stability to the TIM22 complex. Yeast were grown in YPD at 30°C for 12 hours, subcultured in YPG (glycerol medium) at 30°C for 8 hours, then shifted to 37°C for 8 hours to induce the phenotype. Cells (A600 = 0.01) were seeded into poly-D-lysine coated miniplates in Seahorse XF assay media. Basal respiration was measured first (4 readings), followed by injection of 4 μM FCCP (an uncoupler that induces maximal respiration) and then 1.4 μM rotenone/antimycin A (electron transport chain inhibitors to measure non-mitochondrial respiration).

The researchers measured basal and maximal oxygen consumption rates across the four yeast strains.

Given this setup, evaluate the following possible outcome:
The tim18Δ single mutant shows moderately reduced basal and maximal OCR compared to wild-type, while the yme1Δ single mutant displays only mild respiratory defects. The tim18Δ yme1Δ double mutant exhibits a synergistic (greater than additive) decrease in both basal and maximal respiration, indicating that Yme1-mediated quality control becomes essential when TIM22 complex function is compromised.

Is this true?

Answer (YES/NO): NO